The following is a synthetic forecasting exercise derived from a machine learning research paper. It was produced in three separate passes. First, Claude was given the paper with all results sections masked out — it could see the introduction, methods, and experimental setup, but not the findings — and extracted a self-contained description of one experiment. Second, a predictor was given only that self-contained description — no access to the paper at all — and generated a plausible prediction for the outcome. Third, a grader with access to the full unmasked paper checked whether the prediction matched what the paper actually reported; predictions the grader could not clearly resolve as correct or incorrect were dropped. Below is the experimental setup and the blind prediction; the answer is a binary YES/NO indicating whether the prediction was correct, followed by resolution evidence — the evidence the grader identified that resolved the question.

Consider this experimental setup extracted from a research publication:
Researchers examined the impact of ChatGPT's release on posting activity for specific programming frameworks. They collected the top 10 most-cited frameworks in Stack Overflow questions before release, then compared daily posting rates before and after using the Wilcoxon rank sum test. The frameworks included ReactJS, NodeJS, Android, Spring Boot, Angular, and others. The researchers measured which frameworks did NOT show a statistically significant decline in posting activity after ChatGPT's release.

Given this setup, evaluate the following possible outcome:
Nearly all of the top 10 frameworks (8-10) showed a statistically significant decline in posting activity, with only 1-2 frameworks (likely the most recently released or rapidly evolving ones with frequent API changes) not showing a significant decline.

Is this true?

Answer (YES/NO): NO